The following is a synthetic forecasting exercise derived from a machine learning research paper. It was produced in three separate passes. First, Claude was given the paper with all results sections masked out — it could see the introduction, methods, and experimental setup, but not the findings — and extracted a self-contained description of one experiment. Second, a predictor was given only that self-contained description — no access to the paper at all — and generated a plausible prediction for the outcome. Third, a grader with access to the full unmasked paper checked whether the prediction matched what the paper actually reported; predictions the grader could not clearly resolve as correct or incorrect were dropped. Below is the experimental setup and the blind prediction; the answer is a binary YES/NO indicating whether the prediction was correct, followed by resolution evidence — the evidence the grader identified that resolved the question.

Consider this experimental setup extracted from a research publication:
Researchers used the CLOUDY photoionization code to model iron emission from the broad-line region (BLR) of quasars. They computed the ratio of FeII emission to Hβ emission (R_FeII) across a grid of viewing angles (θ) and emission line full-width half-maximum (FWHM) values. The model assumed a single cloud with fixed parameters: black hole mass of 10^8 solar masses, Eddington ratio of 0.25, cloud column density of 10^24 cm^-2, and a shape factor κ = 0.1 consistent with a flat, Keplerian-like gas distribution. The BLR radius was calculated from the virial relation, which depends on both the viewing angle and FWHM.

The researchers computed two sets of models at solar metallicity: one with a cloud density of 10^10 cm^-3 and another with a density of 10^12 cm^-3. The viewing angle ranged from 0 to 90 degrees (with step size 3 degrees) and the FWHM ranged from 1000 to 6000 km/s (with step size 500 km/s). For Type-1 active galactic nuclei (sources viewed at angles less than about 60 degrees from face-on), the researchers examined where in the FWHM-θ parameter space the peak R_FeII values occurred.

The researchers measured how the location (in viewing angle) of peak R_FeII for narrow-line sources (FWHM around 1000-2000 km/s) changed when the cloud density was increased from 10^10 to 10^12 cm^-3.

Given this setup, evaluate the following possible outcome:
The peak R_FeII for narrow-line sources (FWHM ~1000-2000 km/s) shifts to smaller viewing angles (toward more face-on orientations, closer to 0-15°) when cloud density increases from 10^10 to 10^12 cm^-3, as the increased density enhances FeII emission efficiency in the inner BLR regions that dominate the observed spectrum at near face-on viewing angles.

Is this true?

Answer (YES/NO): YES